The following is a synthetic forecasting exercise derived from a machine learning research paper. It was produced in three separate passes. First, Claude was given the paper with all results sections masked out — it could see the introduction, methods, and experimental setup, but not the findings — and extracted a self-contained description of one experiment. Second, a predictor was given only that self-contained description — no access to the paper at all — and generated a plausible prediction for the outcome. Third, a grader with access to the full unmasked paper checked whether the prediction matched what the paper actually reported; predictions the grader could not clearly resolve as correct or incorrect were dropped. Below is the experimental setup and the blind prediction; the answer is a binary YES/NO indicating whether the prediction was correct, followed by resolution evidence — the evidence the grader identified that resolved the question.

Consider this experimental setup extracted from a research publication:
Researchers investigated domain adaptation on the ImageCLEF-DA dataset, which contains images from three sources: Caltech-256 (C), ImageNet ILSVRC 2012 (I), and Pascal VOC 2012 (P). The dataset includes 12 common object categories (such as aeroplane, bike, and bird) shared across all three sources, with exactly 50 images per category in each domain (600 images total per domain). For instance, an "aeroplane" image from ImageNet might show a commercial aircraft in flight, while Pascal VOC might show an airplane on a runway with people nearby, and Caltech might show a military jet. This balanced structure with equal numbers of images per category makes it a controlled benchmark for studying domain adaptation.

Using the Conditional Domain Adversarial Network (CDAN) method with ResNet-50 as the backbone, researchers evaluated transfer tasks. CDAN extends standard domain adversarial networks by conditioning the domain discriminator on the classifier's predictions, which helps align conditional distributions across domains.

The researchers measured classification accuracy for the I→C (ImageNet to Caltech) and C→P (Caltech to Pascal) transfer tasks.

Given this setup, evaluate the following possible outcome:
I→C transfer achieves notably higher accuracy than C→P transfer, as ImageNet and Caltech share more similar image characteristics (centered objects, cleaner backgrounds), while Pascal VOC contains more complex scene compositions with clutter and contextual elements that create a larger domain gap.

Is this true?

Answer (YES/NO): YES